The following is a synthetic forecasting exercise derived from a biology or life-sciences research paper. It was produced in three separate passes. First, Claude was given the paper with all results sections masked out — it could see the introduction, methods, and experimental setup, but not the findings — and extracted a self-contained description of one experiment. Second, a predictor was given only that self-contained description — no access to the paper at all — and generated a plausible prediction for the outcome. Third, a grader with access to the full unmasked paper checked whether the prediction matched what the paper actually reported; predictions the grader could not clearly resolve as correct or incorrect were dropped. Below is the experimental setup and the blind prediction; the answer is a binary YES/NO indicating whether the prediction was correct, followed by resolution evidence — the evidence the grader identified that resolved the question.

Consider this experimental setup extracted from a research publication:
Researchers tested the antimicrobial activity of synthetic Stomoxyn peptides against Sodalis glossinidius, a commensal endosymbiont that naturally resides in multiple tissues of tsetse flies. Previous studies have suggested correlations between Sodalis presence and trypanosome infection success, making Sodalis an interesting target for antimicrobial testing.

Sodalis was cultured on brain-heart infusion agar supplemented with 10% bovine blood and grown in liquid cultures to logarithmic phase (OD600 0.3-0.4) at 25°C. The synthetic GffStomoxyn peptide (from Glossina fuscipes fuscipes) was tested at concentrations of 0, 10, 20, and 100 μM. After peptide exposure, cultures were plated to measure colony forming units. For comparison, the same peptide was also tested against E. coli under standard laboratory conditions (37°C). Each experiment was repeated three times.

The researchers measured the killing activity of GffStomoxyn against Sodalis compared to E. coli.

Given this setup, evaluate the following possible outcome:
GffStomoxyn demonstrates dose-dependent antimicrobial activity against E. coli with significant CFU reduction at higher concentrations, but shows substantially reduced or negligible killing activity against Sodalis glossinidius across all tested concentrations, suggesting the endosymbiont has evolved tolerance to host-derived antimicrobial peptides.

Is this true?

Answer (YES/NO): YES